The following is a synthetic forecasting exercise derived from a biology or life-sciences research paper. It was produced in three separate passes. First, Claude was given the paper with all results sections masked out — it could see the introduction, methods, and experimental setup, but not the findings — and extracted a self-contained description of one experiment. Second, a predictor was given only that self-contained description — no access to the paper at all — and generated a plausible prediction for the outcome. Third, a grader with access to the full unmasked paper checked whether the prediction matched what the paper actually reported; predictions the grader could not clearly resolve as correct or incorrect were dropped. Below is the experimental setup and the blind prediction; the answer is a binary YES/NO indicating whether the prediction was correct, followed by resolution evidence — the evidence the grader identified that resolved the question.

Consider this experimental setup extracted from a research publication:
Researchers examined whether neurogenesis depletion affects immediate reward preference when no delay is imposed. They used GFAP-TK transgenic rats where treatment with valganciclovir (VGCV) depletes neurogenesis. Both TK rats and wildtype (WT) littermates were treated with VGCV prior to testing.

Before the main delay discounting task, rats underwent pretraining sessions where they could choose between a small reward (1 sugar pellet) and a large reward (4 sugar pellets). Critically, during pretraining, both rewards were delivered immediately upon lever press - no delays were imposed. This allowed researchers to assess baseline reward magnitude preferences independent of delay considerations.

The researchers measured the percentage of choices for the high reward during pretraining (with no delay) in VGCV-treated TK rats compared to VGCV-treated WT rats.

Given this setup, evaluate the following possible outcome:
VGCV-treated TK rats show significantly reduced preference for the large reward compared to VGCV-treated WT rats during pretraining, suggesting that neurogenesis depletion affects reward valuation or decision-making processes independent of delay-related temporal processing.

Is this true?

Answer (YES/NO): NO